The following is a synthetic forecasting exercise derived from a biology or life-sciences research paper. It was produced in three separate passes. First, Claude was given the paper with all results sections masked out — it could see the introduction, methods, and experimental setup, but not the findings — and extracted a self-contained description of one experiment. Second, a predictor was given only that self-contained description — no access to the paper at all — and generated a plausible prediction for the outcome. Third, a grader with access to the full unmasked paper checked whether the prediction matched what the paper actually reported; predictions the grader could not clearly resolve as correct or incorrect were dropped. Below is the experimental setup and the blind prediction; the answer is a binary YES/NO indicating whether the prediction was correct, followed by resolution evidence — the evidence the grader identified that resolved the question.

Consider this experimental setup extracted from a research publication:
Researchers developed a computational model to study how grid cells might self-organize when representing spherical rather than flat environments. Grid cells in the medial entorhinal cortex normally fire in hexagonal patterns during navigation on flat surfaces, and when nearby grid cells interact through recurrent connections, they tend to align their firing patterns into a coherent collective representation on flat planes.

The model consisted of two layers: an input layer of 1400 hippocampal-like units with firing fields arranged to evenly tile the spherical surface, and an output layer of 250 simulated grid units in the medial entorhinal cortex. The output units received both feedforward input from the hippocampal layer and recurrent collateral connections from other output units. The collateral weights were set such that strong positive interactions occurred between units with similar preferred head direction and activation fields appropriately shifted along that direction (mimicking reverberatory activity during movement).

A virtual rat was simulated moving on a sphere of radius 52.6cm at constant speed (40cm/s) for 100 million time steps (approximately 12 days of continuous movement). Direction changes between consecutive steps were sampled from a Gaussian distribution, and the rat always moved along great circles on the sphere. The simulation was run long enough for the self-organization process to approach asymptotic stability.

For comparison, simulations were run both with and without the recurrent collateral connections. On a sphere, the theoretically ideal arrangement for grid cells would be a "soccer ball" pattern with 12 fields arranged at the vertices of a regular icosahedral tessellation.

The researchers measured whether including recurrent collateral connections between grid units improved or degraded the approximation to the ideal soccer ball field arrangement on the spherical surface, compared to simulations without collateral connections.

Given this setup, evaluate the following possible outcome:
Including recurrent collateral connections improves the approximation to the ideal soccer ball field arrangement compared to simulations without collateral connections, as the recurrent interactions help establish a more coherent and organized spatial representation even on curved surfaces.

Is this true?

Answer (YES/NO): NO